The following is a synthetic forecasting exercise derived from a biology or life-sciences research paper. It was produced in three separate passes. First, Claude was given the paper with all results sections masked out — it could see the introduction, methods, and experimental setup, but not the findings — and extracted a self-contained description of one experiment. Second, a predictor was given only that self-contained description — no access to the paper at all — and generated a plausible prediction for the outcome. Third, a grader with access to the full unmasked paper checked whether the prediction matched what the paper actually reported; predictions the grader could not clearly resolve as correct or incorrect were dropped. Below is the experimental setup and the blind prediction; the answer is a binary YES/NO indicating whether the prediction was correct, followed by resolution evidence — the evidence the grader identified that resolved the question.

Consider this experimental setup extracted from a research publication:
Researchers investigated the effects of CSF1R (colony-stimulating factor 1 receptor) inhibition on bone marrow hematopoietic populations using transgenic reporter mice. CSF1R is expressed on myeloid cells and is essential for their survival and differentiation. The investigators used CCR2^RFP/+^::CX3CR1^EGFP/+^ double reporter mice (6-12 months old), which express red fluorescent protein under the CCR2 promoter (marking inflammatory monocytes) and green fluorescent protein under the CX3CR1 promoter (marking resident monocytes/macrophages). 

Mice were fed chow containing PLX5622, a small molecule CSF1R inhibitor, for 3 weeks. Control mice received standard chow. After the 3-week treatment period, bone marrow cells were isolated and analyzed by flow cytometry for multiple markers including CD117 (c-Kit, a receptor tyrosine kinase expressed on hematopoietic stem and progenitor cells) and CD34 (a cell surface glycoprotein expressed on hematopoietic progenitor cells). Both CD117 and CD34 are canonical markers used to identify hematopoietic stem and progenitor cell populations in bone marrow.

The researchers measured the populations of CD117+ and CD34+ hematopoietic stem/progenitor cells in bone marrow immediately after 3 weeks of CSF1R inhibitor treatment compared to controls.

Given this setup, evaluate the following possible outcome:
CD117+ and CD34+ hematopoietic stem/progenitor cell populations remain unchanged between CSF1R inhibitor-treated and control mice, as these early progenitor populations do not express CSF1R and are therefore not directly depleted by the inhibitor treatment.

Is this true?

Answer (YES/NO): NO